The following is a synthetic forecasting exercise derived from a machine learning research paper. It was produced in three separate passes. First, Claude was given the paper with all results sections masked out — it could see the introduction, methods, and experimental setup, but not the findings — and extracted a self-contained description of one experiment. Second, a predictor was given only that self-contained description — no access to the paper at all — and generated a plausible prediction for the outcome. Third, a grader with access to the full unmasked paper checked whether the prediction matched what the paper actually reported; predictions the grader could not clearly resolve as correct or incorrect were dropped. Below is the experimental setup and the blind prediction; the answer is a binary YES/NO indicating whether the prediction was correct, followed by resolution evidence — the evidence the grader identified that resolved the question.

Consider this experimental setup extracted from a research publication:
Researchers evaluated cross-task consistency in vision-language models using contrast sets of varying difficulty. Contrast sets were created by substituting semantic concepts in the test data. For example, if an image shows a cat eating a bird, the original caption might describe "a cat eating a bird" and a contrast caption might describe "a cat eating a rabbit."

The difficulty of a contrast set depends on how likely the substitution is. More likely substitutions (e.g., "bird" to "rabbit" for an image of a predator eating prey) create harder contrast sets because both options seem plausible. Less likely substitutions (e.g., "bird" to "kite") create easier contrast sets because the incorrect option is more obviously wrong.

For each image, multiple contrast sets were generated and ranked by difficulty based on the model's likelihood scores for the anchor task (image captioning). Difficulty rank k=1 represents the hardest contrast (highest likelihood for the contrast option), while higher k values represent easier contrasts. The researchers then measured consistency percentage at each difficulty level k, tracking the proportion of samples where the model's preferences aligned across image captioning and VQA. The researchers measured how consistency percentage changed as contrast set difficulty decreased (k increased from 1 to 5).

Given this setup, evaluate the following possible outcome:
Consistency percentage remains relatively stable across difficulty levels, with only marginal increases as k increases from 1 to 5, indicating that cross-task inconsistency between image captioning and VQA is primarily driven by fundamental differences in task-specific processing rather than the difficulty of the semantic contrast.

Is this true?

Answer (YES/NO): NO